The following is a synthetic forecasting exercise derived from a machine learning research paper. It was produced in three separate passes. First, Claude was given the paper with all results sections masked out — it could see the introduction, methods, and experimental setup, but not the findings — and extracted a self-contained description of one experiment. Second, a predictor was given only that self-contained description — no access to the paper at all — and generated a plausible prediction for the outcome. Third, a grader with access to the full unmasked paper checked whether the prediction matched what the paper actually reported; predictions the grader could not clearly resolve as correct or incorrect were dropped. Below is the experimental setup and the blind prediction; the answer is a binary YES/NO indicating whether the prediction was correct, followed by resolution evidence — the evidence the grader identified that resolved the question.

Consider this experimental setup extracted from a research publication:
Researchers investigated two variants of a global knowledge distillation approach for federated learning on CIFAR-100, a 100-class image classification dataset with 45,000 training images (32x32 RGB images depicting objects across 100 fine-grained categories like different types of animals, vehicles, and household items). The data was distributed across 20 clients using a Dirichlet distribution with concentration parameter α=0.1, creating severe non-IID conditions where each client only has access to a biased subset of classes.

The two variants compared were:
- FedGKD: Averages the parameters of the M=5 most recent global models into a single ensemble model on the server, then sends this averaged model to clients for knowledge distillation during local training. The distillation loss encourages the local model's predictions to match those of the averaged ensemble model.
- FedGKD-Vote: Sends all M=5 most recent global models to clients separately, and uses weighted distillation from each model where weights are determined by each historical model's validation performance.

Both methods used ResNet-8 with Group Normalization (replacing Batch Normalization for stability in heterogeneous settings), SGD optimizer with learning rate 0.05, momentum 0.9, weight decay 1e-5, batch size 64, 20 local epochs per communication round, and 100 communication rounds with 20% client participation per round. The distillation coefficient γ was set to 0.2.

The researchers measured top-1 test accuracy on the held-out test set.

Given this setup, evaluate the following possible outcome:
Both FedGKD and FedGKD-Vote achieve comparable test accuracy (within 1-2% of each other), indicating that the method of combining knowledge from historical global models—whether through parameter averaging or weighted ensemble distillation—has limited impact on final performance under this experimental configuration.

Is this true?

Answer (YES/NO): YES